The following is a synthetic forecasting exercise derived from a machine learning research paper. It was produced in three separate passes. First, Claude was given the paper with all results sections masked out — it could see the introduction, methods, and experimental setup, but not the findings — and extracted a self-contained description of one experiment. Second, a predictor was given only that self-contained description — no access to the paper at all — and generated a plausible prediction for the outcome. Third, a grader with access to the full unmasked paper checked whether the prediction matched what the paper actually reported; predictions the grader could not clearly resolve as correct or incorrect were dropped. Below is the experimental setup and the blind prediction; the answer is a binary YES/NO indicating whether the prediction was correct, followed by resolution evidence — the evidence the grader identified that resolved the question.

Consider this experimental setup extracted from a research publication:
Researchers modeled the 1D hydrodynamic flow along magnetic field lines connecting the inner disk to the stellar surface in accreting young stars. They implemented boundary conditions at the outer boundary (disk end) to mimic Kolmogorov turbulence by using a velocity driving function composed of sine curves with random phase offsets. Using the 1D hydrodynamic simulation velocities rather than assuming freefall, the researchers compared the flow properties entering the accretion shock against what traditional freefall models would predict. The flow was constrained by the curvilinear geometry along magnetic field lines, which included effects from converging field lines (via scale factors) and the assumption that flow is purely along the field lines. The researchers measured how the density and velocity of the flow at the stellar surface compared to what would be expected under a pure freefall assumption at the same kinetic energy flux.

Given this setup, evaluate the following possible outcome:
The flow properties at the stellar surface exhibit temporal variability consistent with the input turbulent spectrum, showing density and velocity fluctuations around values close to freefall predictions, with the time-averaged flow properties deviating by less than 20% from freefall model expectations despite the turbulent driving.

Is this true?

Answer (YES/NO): NO